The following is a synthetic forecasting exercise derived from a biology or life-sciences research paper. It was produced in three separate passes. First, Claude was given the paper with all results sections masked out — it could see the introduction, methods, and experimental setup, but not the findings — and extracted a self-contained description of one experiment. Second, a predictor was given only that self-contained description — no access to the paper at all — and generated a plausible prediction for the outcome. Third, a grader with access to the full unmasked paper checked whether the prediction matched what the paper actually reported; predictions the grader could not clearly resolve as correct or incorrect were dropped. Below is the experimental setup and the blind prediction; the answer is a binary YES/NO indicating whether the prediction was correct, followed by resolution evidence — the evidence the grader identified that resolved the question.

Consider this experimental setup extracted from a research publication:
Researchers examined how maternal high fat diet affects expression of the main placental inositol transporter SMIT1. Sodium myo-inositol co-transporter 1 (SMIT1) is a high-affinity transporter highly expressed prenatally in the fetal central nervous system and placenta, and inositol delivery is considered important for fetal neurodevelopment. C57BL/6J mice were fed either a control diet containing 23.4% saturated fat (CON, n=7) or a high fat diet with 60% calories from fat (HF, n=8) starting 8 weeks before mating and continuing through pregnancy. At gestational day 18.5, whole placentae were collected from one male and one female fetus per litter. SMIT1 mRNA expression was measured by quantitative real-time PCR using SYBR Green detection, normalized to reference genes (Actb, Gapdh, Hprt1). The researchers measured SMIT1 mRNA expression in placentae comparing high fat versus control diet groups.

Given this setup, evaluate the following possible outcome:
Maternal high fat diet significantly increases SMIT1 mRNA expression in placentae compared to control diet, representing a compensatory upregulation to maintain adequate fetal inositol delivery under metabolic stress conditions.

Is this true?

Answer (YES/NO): NO